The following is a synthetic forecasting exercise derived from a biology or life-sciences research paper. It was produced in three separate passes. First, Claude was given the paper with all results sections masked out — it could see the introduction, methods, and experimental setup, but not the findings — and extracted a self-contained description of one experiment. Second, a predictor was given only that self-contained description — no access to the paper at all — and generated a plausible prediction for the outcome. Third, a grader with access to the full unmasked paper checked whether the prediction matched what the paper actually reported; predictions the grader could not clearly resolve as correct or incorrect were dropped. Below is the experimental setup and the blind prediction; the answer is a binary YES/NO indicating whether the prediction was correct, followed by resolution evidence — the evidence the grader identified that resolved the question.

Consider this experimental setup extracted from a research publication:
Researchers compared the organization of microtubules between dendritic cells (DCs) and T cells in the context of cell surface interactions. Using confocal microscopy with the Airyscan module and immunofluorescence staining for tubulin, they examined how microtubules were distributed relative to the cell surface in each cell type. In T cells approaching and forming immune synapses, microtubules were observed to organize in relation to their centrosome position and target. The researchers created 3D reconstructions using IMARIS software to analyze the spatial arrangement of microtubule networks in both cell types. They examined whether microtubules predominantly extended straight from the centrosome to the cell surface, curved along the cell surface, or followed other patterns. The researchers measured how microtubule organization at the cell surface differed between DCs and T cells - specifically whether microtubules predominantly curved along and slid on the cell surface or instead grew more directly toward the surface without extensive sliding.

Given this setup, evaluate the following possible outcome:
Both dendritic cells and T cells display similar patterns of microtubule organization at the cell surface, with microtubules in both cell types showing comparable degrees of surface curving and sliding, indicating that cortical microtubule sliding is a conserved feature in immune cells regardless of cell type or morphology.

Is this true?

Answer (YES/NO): NO